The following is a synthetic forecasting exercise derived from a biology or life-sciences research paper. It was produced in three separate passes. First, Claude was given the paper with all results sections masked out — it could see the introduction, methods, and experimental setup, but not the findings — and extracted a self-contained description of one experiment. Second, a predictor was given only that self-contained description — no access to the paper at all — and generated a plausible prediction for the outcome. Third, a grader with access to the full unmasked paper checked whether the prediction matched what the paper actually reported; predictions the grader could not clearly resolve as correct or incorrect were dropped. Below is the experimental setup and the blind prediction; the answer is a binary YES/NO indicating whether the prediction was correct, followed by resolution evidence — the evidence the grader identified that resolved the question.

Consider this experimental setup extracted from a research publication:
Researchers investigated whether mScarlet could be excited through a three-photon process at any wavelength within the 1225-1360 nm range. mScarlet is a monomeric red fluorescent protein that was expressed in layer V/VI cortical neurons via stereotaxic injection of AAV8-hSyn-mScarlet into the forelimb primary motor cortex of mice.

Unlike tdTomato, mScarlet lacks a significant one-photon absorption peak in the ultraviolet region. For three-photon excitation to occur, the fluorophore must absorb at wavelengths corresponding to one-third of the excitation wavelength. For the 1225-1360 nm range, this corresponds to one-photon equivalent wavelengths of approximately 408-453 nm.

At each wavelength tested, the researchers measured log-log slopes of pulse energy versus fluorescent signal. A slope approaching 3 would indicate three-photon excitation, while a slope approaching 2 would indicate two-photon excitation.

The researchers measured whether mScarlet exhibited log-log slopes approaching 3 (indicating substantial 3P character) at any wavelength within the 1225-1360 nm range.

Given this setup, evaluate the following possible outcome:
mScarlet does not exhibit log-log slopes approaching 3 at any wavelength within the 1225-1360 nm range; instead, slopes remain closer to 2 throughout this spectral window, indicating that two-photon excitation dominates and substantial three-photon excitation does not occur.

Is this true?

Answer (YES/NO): NO